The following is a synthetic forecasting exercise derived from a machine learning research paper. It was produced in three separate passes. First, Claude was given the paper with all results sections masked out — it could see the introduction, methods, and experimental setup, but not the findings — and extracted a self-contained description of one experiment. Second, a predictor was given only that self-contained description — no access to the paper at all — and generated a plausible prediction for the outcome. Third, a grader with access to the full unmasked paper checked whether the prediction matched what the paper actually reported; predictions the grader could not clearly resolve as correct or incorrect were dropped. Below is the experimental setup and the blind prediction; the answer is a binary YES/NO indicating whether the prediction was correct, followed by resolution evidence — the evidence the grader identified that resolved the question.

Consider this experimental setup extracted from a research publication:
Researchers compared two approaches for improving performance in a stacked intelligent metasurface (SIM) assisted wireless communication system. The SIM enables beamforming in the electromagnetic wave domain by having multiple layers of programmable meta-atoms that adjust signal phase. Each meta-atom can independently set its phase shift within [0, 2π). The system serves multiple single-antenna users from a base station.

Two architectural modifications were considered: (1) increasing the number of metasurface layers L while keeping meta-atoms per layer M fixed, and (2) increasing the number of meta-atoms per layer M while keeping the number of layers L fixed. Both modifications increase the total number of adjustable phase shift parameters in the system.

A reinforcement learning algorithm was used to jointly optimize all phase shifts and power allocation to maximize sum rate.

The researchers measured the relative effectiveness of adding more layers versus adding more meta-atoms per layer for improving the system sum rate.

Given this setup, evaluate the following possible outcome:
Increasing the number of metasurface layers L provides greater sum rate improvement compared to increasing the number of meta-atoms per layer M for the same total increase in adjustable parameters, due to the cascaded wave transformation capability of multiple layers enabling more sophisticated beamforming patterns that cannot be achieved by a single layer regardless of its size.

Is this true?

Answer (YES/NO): NO